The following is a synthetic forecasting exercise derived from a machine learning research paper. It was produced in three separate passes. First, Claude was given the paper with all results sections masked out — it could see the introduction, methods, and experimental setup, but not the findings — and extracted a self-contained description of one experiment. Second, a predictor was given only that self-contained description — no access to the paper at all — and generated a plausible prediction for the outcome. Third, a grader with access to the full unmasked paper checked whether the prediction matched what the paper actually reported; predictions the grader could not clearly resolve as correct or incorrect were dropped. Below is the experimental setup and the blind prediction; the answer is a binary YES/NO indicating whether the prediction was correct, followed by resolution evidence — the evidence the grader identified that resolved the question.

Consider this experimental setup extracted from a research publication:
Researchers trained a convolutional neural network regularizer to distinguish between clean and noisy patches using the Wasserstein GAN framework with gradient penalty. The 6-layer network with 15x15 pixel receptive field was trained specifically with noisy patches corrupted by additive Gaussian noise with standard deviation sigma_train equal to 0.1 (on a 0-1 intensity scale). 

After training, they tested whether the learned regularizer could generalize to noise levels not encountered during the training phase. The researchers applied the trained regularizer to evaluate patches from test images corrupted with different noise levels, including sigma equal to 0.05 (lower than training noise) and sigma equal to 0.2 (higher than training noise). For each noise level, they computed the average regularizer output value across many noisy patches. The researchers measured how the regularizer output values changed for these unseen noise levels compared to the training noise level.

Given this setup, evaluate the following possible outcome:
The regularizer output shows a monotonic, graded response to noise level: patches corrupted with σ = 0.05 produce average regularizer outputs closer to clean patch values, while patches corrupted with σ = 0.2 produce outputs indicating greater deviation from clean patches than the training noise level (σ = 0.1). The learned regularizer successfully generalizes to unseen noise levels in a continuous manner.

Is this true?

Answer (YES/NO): YES